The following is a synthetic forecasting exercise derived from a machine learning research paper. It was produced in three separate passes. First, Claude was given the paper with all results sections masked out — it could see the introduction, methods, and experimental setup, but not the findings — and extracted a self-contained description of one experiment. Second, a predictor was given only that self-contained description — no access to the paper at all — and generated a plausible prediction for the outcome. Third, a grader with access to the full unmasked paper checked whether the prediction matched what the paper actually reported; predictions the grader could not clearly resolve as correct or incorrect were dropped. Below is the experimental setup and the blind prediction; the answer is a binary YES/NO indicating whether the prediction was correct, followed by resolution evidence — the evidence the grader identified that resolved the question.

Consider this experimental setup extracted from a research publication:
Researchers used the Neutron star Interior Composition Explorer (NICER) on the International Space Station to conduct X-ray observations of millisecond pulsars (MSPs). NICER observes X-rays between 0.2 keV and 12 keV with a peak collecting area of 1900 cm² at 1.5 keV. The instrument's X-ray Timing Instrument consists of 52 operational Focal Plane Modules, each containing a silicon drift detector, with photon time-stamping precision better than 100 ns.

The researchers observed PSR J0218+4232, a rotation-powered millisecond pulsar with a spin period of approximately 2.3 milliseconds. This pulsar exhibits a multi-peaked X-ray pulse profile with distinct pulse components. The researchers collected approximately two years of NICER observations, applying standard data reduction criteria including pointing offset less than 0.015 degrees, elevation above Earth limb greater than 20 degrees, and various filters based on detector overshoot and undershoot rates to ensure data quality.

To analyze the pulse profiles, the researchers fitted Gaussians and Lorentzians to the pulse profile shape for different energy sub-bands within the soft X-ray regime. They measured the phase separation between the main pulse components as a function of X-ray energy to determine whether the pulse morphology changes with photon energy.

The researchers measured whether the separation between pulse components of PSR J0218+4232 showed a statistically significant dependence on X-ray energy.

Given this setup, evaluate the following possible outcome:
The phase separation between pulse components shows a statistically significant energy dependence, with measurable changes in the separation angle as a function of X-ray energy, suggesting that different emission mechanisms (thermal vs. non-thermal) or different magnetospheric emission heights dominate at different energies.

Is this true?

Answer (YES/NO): YES